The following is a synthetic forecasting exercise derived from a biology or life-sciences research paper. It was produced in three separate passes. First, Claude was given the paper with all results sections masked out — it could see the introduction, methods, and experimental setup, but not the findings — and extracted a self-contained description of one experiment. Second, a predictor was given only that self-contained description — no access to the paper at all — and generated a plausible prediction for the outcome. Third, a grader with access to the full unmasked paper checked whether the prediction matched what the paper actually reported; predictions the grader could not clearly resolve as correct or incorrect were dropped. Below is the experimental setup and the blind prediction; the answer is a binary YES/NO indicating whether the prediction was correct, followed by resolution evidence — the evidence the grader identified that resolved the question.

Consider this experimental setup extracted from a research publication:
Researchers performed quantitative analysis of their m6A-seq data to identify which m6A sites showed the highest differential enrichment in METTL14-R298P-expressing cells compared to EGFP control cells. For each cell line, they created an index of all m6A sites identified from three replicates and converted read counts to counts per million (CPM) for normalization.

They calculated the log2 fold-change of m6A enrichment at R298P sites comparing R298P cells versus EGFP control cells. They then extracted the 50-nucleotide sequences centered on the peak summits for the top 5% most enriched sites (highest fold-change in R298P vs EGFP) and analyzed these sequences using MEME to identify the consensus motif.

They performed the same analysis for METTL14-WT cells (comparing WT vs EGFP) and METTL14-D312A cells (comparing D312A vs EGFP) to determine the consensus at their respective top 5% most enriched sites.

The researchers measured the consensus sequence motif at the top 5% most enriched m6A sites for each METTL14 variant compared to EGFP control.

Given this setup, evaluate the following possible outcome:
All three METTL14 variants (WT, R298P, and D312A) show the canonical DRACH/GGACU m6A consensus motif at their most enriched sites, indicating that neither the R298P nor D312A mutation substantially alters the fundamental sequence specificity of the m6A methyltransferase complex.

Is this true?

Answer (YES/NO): NO